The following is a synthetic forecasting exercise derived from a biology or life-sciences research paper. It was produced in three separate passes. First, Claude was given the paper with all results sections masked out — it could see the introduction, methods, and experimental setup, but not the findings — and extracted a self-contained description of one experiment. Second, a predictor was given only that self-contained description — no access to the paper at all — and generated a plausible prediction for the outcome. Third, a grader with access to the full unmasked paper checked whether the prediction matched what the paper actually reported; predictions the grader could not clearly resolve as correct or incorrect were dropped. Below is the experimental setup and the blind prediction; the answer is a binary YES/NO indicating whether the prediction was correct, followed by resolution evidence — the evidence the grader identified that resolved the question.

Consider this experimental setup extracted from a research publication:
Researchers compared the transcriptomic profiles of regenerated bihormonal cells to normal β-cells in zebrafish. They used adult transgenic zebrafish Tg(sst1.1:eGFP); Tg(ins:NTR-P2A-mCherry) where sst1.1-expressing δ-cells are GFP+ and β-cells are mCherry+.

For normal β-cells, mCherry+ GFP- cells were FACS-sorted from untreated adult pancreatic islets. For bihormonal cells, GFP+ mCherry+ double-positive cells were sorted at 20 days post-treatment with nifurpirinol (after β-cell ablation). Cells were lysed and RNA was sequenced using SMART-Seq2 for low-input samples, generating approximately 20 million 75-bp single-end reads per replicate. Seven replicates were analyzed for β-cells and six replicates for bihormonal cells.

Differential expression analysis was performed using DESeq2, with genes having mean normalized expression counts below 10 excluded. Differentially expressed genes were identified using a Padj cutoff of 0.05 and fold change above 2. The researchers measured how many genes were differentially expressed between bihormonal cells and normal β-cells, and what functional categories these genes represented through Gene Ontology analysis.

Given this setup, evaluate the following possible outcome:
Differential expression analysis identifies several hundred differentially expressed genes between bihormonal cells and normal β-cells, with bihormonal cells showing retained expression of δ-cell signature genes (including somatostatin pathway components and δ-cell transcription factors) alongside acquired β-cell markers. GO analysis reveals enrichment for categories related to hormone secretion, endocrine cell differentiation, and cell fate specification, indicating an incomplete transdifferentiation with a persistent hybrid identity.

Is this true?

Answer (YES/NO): NO